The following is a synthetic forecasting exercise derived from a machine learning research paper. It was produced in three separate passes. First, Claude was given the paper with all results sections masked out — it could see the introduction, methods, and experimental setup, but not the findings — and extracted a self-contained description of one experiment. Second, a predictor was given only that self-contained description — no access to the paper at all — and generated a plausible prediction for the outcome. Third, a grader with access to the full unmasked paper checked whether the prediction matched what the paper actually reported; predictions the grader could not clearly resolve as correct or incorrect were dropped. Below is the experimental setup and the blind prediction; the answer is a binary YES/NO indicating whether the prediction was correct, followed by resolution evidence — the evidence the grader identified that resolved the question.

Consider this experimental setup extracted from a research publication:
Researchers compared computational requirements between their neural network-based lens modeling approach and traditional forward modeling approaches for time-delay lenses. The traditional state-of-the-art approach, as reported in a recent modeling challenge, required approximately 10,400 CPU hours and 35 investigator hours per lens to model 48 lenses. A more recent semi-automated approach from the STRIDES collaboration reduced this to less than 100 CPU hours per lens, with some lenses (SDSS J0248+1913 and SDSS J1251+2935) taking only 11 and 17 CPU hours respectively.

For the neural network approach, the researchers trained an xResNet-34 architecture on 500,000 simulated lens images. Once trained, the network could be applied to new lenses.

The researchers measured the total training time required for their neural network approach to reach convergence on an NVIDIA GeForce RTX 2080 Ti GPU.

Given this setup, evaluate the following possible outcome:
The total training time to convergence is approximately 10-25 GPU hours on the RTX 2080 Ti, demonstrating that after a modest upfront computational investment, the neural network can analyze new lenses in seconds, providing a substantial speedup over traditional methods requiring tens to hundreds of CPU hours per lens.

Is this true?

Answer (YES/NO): NO